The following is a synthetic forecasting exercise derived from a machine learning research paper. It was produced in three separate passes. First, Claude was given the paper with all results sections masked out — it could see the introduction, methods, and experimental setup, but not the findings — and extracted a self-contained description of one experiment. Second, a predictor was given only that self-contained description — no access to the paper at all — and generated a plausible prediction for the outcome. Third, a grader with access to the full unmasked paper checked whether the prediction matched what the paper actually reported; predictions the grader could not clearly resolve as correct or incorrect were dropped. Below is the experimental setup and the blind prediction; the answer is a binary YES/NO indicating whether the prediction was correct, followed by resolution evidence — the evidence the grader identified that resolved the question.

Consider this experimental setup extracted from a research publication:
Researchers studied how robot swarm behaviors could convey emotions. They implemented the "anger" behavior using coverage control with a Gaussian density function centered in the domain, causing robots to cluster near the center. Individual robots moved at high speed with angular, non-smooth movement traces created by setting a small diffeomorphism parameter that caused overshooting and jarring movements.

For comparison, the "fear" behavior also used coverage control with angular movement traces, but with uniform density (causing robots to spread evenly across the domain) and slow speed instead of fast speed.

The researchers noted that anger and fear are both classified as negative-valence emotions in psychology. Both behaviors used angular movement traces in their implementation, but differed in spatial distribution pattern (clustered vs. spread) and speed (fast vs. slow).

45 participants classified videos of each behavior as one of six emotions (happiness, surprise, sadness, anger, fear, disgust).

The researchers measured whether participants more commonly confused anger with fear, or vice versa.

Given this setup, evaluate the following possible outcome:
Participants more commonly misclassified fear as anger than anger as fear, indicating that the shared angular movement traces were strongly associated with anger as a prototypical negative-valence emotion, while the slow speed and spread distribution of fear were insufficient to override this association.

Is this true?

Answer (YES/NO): NO